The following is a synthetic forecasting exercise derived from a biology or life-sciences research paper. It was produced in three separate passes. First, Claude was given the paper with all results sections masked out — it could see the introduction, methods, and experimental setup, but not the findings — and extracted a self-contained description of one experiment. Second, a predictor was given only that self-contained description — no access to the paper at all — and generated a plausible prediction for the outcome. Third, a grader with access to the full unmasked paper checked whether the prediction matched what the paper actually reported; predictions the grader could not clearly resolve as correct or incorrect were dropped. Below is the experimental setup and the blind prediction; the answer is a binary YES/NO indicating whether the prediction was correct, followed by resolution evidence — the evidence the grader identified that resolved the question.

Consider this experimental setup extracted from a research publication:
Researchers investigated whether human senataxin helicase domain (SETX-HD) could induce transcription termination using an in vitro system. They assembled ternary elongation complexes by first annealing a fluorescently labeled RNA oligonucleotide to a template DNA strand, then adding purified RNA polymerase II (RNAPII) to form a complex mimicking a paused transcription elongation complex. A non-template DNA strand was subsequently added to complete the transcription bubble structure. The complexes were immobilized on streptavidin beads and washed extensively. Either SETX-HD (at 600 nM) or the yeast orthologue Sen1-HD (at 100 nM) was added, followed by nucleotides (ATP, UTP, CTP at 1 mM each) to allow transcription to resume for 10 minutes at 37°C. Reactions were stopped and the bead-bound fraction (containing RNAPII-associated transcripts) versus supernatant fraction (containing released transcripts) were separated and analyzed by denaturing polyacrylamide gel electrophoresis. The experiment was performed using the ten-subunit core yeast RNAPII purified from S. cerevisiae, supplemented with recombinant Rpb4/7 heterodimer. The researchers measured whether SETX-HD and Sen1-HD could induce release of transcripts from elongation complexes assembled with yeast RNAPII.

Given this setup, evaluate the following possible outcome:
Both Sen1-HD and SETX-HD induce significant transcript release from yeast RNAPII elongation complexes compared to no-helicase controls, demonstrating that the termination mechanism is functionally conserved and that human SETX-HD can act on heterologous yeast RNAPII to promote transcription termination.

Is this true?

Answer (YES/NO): NO